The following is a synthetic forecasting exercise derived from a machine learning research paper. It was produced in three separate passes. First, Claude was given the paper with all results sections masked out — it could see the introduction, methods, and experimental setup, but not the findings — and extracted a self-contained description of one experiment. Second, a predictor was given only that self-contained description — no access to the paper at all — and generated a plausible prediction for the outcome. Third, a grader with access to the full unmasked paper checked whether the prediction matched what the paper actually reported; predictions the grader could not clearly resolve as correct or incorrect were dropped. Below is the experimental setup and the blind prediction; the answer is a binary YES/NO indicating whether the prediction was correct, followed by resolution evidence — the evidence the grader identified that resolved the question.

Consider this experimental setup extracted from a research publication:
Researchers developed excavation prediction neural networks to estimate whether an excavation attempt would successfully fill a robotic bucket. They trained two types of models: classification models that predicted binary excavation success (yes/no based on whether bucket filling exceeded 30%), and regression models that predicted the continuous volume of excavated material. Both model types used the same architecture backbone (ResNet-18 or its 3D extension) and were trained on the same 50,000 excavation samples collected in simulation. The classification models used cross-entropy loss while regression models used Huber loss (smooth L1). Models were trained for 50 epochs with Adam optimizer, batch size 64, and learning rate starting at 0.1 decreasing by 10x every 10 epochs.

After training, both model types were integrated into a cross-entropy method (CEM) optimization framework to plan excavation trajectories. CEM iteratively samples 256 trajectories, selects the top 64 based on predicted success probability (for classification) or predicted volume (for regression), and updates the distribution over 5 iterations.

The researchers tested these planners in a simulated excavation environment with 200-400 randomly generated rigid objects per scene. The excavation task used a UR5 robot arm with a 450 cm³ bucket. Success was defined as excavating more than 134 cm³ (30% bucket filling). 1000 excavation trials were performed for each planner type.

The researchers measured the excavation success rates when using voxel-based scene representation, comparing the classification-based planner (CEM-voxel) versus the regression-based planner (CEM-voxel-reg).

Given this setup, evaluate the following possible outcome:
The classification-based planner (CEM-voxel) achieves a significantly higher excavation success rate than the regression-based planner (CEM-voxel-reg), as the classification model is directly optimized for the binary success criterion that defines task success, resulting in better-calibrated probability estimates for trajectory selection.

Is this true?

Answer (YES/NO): YES